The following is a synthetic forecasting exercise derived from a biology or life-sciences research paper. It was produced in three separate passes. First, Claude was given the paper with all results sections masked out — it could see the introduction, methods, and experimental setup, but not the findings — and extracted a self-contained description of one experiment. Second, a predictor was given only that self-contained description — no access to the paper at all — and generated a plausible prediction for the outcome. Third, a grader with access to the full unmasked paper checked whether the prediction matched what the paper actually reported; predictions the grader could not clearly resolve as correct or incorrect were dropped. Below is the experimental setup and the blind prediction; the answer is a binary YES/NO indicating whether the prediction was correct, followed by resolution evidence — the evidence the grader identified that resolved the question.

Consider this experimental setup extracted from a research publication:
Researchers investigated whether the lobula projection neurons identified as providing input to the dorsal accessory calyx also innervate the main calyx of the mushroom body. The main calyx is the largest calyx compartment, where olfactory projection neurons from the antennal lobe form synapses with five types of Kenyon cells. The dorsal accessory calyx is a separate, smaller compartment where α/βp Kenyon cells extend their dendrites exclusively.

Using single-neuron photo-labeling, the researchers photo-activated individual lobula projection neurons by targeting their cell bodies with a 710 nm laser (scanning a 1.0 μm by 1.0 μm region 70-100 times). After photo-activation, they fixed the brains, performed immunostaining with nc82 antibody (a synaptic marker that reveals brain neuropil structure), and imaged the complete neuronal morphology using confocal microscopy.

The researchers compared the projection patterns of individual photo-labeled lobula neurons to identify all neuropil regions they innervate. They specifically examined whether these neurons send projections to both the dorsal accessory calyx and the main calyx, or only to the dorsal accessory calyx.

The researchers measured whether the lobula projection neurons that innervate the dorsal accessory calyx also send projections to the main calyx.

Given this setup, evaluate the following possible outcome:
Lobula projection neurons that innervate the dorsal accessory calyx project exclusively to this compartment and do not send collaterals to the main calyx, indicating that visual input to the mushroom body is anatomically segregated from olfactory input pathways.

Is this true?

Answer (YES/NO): YES